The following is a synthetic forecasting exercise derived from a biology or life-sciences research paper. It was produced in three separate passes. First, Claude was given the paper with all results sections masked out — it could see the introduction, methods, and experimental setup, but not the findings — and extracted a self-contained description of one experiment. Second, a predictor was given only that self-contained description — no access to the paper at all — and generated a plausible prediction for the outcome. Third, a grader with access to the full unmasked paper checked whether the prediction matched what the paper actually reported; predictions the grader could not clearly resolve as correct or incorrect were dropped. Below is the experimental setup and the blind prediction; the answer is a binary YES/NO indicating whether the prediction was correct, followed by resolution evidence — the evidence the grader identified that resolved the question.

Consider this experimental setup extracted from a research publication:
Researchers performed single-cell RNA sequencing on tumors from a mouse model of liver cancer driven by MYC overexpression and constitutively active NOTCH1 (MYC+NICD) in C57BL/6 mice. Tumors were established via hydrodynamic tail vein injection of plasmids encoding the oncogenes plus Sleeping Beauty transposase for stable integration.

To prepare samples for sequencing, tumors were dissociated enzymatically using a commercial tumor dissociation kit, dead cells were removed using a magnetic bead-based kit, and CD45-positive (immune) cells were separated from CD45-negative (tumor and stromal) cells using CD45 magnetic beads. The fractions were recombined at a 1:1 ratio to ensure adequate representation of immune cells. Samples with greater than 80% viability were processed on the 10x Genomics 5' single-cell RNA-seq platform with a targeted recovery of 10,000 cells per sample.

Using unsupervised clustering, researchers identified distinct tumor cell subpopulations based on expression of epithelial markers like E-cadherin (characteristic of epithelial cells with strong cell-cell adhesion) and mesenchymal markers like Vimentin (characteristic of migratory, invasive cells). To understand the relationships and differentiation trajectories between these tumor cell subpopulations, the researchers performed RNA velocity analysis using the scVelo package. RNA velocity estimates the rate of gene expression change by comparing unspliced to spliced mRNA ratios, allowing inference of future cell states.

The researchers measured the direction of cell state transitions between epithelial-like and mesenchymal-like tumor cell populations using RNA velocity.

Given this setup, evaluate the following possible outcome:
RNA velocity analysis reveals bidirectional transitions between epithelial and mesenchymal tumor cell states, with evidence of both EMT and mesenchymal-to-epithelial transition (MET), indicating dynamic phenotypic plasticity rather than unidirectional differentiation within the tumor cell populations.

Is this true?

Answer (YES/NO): NO